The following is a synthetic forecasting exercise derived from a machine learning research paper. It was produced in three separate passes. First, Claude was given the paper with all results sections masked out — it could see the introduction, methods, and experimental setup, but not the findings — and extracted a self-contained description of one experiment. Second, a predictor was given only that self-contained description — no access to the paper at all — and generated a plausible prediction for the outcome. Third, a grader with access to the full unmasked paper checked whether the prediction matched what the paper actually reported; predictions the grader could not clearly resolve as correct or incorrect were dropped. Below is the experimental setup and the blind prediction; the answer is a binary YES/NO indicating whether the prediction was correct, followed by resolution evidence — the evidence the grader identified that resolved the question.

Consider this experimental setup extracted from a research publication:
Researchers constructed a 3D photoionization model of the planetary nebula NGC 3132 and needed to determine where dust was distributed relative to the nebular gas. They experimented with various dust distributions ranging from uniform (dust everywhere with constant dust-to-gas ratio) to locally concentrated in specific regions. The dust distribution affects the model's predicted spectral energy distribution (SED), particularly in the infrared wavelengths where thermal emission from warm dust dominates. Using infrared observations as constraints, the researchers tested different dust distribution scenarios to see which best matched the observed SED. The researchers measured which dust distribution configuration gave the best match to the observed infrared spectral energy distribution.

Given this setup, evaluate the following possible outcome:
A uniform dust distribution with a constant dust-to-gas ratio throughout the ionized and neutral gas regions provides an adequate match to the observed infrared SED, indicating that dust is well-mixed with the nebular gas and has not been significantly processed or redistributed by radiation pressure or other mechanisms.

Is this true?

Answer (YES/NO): NO